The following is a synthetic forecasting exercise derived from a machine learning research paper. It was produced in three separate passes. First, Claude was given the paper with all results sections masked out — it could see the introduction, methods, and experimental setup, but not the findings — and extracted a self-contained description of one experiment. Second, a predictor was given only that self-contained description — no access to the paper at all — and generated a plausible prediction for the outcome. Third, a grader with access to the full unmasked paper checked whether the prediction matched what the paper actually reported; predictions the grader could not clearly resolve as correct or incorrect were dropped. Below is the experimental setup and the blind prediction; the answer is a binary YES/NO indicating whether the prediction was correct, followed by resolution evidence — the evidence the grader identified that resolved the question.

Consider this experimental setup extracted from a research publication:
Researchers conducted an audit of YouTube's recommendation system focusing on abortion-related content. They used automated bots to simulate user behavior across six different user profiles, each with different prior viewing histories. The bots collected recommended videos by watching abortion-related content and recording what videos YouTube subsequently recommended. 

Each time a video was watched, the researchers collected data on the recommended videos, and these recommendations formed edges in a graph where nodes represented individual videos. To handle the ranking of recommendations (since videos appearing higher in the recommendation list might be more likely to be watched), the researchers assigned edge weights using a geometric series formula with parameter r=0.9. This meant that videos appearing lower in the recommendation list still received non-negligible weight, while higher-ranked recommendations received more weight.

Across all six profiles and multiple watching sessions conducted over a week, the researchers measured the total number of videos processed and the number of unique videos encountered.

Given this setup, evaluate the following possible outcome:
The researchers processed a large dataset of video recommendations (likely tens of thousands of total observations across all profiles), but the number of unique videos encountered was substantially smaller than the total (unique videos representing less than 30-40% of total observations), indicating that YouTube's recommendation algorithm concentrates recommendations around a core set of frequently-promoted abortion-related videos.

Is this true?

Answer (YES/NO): YES